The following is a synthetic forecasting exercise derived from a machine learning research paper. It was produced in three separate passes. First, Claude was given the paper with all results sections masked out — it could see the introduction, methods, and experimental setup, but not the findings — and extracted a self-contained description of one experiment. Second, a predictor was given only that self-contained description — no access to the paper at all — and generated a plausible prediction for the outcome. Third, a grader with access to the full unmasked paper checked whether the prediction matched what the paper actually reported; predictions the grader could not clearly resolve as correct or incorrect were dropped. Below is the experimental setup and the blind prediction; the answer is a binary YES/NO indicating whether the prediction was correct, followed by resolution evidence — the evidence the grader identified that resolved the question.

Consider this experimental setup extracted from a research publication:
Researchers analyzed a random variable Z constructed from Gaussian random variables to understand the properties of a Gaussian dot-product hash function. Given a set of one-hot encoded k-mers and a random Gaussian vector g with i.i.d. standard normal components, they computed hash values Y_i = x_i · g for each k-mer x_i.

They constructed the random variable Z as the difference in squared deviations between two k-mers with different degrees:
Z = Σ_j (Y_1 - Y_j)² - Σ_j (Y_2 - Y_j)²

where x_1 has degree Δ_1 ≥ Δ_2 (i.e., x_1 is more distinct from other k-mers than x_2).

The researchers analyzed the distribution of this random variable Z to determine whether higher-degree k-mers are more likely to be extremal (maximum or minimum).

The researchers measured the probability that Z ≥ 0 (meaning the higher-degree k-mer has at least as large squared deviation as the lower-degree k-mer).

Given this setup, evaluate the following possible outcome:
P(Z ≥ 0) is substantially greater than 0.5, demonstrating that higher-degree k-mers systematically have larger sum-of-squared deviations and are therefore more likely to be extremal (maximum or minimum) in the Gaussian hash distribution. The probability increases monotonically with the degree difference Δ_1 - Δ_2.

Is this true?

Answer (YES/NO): NO